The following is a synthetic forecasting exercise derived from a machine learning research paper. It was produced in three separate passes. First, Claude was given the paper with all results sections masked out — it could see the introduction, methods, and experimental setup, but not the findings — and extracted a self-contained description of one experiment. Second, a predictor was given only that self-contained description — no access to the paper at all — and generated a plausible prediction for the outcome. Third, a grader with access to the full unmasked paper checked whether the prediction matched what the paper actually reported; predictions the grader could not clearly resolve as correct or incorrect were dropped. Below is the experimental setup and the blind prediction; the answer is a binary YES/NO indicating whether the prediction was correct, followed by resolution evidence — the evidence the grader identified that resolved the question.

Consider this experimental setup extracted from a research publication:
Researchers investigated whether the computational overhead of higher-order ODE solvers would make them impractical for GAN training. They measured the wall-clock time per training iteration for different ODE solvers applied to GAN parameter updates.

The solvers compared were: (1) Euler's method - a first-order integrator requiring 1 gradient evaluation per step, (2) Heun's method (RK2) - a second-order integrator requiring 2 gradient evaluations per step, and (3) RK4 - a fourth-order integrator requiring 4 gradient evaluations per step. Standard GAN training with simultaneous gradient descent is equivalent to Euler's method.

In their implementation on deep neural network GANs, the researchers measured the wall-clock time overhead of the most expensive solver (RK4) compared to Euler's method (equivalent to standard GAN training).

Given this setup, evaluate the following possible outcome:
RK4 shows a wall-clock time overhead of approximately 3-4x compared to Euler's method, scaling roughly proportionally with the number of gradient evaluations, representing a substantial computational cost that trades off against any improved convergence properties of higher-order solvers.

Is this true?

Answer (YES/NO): NO